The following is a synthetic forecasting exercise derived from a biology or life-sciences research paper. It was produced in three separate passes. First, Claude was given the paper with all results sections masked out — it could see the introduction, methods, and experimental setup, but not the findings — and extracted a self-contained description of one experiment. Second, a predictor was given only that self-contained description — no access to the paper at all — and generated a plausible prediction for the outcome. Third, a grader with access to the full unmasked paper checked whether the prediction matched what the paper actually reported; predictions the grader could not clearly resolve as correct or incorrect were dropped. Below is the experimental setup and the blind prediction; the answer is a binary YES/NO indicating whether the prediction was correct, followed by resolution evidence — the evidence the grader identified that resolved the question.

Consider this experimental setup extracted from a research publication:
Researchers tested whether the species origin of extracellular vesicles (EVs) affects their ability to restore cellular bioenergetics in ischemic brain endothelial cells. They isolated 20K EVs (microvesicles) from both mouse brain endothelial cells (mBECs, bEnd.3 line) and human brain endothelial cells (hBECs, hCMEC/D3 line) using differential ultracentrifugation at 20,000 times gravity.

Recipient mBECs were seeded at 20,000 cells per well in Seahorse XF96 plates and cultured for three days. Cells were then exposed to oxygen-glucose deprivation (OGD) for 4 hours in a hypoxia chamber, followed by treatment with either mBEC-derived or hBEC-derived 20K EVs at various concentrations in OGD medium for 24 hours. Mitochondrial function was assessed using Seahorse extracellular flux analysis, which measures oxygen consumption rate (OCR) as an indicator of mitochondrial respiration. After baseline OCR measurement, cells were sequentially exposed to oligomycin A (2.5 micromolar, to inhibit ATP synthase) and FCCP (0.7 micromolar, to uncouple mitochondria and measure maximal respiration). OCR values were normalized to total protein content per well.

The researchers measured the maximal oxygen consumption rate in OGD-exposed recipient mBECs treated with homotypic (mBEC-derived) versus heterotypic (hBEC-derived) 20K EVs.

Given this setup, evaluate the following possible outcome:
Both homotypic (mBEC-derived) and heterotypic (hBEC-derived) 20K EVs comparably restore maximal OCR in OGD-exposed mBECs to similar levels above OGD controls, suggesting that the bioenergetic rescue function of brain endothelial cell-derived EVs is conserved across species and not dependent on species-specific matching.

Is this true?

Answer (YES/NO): NO